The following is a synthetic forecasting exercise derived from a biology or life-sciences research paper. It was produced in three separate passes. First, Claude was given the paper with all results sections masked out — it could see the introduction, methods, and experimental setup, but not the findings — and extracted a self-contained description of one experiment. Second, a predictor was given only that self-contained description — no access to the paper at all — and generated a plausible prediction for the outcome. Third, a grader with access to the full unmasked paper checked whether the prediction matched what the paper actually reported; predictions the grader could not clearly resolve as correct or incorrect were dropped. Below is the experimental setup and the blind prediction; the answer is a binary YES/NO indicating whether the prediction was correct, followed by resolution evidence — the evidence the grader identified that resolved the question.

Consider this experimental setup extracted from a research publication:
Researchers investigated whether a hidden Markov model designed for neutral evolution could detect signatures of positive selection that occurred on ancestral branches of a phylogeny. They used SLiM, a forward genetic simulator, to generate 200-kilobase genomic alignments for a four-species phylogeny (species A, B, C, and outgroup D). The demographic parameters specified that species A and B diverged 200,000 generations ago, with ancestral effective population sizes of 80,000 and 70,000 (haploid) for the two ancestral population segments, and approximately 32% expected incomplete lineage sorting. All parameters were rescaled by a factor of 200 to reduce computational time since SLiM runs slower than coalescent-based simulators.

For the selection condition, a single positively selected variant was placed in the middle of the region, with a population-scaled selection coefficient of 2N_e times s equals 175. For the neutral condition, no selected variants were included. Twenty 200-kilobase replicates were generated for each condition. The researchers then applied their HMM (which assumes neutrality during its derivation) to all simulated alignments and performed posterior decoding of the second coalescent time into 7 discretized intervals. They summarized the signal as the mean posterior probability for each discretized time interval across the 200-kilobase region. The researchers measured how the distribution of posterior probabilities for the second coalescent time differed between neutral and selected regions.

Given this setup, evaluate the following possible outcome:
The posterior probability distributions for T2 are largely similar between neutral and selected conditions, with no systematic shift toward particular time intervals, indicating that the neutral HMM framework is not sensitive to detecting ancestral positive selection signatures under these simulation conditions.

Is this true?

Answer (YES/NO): NO